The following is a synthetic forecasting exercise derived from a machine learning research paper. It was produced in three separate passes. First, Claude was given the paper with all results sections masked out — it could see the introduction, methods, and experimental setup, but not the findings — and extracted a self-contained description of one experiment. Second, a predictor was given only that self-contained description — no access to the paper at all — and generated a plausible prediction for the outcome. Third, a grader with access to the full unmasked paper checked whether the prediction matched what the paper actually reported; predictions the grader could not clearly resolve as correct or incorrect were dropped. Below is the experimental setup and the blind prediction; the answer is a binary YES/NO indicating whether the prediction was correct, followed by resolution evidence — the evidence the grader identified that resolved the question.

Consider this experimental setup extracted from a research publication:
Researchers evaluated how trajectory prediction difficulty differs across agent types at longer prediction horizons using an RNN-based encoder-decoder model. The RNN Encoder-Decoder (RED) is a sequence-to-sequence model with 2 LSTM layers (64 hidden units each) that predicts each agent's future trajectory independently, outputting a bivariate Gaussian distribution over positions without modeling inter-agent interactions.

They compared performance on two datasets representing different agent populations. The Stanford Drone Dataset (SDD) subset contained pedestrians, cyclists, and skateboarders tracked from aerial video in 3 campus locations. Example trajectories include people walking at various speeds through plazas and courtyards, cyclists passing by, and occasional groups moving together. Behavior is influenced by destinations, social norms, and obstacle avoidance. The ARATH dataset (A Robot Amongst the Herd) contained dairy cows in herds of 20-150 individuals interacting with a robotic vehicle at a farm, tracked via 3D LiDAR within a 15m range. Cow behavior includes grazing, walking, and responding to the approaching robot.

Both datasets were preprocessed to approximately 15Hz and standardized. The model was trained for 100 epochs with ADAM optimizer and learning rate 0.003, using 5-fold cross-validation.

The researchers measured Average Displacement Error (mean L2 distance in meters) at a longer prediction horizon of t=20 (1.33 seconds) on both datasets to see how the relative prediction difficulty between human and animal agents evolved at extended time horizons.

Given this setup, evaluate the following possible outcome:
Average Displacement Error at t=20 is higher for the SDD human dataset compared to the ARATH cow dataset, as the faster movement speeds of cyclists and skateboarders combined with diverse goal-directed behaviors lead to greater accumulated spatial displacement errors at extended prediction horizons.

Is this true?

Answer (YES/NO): NO